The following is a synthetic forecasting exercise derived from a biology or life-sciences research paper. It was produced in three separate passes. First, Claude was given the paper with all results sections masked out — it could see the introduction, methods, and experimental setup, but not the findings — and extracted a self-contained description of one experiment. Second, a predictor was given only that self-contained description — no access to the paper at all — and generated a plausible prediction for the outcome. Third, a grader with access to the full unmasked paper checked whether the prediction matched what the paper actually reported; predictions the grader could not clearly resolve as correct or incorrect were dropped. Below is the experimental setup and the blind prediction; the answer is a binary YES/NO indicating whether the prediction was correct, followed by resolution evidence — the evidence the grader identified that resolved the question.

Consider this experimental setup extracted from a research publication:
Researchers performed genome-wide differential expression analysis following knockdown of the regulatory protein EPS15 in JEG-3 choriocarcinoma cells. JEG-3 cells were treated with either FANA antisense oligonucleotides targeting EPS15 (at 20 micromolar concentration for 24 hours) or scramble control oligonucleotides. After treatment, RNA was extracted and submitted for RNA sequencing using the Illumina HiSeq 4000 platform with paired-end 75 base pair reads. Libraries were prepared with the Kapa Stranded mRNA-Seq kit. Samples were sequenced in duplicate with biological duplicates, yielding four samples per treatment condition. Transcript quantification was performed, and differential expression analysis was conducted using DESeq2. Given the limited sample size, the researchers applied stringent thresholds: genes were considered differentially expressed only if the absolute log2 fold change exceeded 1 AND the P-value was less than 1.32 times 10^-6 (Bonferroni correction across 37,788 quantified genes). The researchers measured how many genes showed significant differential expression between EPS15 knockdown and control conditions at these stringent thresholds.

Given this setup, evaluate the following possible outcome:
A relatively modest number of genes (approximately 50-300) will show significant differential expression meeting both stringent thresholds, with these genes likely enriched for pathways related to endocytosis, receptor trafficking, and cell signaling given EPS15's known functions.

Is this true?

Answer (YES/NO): NO